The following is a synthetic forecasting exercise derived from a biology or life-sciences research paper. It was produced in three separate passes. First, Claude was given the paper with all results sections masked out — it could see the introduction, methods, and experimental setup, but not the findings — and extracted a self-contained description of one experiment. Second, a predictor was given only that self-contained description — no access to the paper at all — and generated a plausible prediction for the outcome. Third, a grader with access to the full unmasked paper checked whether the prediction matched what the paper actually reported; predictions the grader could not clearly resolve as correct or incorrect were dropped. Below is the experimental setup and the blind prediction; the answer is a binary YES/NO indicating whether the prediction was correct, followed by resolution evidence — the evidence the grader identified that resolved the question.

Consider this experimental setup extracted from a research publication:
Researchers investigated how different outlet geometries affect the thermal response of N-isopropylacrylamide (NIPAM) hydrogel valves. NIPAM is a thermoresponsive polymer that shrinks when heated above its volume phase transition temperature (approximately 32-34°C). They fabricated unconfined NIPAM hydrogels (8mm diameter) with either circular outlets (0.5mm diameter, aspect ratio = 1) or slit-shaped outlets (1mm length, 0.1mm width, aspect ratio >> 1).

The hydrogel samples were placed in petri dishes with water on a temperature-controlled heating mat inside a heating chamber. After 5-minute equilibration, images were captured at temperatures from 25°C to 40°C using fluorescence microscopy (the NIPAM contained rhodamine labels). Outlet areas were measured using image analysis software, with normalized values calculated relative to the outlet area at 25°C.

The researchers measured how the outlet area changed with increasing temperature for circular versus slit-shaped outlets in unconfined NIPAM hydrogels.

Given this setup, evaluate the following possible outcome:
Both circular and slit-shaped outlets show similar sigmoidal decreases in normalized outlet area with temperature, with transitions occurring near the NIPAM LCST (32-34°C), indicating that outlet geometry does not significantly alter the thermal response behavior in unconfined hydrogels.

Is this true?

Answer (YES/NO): NO